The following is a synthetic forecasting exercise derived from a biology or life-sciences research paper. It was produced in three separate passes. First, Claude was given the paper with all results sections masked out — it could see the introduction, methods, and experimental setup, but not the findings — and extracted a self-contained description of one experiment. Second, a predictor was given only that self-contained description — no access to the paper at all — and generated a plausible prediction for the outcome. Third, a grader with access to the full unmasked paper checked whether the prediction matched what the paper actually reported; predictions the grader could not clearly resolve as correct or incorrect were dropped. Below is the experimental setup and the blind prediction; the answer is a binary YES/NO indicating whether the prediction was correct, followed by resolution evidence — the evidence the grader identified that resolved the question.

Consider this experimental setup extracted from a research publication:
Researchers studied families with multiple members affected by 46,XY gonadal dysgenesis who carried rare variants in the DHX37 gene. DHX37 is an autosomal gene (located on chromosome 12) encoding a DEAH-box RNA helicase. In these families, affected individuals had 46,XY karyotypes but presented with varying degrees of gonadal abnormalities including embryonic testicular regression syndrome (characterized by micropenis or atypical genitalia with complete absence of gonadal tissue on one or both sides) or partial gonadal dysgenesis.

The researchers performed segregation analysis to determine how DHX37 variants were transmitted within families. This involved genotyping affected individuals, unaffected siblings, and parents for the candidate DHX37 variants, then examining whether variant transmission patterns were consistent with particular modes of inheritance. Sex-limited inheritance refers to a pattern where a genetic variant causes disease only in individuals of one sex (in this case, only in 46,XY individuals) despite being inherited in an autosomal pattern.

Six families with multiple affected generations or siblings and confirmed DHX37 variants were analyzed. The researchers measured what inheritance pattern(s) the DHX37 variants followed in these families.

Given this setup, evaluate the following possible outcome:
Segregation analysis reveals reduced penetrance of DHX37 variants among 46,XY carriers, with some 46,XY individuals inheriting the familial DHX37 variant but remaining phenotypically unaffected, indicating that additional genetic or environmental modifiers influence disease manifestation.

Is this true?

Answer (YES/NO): YES